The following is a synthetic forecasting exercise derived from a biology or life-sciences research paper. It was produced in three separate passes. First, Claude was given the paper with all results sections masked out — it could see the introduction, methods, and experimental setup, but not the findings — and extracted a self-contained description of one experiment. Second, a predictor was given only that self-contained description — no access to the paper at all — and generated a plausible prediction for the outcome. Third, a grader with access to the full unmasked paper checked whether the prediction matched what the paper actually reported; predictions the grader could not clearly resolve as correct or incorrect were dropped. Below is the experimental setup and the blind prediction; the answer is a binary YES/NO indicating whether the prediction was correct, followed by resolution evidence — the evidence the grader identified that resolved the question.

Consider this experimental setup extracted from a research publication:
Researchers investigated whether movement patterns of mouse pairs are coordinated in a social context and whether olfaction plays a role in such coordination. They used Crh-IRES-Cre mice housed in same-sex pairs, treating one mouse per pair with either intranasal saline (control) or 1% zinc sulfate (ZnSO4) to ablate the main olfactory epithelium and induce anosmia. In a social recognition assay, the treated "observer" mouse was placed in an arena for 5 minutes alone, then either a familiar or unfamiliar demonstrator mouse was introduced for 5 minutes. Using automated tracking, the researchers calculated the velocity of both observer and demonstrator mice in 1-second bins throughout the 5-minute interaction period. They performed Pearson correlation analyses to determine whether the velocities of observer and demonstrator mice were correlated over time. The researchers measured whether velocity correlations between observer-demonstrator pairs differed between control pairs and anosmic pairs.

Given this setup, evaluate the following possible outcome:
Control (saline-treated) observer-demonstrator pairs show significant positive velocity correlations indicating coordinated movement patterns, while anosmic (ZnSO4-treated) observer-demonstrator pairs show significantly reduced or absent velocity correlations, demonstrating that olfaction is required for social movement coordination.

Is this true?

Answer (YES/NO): YES